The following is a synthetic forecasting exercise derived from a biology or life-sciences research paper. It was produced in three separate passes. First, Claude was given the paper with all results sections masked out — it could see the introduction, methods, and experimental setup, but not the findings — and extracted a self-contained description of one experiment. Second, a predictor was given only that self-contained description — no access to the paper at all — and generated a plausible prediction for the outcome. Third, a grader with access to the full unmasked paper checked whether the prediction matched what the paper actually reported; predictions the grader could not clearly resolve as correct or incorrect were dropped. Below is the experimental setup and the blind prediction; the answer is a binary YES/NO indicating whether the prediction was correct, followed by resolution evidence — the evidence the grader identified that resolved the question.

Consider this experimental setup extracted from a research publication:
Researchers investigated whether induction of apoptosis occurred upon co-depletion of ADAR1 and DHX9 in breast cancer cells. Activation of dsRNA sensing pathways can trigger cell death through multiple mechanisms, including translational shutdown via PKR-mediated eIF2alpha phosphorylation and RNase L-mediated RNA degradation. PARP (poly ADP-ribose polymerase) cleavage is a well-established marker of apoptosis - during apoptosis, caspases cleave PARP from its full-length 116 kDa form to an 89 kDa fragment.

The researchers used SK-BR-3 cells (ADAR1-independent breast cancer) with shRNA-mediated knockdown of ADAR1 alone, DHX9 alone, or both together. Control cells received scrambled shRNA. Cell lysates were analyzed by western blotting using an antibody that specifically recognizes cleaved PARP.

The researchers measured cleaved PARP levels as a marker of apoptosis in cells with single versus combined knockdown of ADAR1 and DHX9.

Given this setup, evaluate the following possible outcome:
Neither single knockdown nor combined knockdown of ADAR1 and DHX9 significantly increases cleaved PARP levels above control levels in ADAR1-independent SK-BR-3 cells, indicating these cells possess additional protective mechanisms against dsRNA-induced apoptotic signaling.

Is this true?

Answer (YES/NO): NO